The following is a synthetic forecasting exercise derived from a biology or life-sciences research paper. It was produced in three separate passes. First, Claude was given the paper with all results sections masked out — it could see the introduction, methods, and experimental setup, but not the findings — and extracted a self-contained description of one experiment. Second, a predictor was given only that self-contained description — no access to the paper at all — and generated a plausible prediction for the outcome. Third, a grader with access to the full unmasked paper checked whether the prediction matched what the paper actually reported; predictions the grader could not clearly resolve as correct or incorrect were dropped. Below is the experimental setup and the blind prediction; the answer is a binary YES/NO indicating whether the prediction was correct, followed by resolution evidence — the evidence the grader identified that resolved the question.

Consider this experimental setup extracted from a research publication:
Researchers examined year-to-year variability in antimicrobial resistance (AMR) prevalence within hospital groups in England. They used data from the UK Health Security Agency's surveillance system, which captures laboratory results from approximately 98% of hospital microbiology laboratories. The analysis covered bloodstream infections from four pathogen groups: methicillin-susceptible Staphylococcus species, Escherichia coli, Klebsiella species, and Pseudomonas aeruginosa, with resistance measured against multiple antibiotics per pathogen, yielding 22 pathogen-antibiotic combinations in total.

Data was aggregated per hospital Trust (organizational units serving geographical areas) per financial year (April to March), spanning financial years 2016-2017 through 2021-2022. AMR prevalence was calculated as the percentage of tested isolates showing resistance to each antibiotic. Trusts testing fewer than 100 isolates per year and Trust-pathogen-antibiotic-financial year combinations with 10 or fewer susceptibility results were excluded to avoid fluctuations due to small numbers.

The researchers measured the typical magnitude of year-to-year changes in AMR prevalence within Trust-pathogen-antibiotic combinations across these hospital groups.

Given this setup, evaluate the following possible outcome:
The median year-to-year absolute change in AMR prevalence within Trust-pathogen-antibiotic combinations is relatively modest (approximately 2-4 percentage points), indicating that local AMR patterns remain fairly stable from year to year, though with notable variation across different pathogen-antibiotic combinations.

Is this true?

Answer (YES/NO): NO